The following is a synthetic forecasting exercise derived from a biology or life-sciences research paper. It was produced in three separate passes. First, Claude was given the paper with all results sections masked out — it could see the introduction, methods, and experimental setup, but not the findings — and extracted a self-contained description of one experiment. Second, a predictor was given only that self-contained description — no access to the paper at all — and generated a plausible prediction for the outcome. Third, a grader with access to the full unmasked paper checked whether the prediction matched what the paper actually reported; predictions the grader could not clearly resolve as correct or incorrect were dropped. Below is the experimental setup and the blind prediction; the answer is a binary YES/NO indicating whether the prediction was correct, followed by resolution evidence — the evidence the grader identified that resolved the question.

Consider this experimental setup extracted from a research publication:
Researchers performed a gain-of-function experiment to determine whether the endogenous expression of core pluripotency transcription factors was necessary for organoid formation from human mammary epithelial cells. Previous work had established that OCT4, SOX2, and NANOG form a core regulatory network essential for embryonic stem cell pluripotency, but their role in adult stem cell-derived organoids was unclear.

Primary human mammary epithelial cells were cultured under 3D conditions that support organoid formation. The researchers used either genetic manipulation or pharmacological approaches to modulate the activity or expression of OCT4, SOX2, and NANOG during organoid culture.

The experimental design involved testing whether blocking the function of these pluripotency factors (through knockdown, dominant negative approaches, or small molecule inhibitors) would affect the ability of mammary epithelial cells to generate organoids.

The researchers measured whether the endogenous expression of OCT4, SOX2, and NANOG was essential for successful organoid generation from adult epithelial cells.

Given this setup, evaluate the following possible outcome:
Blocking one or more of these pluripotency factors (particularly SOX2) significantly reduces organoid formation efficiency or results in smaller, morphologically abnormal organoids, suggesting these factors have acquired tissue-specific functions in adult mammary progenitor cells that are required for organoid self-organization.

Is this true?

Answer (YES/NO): YES